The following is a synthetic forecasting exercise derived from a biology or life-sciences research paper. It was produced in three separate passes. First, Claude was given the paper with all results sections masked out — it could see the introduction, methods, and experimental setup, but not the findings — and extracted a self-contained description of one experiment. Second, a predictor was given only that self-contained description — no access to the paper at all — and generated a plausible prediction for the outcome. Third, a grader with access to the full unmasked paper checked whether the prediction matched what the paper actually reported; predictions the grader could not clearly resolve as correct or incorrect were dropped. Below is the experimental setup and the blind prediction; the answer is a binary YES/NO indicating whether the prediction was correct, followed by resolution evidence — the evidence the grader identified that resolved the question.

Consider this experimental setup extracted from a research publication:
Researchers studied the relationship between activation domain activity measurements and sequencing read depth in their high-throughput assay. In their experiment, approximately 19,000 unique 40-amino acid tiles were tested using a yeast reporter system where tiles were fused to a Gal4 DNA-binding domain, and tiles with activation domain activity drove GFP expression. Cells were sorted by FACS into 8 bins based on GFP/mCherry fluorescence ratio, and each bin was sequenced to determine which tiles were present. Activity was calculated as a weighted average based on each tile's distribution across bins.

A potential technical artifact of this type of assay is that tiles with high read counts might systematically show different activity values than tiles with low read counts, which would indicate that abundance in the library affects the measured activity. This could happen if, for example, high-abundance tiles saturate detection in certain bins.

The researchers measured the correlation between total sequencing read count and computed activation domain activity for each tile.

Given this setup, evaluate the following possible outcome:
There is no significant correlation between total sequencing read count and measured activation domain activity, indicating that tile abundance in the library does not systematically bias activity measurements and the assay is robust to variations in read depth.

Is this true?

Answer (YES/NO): YES